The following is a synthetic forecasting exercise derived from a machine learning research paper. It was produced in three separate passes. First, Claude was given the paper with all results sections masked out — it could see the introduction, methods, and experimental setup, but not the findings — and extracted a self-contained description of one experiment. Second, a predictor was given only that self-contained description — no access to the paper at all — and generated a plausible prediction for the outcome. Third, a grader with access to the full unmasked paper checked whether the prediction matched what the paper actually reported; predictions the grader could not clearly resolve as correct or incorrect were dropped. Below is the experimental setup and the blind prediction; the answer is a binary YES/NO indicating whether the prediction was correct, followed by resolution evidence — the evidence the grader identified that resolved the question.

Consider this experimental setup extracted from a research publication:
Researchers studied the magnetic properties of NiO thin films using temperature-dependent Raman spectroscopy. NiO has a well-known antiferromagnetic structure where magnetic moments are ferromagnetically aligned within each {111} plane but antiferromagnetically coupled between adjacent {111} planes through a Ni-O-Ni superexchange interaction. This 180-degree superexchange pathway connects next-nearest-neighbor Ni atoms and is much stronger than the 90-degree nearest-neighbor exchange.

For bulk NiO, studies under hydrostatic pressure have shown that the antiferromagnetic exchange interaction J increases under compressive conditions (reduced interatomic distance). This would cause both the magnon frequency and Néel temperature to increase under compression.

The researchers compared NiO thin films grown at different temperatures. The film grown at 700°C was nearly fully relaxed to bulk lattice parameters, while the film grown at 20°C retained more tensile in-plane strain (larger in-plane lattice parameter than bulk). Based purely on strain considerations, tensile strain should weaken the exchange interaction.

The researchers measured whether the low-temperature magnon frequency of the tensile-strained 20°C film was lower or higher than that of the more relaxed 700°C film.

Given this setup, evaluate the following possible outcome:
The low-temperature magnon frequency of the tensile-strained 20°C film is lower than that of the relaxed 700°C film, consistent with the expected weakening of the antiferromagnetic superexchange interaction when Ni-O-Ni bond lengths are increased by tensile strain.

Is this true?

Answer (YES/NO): YES